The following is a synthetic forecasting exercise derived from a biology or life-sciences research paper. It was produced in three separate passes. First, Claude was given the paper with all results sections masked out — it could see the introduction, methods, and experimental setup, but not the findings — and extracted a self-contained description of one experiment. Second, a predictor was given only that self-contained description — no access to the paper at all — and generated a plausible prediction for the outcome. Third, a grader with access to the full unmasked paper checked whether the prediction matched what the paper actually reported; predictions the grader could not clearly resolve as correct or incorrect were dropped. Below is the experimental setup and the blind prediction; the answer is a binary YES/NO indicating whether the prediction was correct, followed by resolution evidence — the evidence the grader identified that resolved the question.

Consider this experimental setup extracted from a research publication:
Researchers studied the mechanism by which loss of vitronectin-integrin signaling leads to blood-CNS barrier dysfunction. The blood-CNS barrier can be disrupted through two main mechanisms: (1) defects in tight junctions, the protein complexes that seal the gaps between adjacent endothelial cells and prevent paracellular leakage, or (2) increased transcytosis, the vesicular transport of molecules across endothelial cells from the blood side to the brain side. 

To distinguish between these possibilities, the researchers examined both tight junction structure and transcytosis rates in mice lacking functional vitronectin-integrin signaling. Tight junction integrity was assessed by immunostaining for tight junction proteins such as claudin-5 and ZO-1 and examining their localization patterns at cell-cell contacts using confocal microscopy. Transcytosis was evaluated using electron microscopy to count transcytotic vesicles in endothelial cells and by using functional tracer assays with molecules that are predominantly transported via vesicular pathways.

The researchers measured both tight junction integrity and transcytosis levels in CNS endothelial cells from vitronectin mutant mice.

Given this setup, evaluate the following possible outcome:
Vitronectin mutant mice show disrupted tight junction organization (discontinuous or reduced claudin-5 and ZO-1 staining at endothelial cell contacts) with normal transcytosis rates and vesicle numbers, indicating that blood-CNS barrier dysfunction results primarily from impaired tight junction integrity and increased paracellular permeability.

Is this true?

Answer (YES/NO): NO